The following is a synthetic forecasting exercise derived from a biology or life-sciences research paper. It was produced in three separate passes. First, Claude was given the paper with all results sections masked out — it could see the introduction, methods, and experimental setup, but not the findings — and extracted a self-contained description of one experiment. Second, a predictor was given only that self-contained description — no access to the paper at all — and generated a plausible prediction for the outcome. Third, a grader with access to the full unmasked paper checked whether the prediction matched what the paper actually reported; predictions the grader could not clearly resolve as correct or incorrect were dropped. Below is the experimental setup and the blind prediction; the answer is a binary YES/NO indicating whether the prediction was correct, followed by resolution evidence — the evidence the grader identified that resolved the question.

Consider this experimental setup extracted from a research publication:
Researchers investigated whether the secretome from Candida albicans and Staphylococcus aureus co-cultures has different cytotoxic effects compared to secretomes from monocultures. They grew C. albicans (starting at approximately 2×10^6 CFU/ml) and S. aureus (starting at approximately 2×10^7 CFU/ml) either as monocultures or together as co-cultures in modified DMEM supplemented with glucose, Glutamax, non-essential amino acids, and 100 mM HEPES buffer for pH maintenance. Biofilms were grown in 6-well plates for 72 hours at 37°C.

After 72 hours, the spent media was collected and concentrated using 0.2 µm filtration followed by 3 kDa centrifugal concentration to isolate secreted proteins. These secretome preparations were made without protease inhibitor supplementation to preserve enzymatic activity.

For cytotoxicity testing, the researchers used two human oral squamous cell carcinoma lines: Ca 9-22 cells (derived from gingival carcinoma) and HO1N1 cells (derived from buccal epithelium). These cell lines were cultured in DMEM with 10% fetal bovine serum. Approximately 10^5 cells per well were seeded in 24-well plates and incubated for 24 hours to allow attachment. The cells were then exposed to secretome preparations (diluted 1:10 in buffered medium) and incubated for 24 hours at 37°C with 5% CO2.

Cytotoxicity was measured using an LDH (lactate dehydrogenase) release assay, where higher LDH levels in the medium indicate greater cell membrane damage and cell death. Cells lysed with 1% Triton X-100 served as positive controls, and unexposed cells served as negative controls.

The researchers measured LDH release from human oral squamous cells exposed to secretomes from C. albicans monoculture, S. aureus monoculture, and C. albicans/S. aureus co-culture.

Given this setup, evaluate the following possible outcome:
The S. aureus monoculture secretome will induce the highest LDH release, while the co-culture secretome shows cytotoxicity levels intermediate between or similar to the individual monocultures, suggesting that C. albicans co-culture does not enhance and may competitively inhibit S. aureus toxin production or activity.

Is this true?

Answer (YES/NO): NO